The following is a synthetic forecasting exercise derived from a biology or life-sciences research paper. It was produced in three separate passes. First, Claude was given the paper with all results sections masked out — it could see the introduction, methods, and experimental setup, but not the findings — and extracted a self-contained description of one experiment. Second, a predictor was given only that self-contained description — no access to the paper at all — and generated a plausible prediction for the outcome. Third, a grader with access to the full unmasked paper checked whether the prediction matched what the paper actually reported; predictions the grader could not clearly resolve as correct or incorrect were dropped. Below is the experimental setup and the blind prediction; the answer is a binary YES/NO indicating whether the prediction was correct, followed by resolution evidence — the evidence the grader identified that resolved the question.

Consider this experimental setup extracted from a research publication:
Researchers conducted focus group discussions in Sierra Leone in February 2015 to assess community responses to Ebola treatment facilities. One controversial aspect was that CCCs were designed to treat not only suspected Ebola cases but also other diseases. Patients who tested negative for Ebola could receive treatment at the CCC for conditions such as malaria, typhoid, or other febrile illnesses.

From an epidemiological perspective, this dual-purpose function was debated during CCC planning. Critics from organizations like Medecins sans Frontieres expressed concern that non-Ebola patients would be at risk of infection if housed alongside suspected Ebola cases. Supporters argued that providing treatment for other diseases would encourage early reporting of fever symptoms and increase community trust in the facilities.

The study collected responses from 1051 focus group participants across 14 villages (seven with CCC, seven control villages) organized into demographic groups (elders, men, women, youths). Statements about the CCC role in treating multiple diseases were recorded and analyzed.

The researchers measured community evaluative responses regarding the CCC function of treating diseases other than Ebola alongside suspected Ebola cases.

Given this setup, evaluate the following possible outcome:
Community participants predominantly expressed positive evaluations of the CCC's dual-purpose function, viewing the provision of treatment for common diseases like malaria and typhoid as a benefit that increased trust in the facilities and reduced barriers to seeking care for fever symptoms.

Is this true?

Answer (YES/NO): NO